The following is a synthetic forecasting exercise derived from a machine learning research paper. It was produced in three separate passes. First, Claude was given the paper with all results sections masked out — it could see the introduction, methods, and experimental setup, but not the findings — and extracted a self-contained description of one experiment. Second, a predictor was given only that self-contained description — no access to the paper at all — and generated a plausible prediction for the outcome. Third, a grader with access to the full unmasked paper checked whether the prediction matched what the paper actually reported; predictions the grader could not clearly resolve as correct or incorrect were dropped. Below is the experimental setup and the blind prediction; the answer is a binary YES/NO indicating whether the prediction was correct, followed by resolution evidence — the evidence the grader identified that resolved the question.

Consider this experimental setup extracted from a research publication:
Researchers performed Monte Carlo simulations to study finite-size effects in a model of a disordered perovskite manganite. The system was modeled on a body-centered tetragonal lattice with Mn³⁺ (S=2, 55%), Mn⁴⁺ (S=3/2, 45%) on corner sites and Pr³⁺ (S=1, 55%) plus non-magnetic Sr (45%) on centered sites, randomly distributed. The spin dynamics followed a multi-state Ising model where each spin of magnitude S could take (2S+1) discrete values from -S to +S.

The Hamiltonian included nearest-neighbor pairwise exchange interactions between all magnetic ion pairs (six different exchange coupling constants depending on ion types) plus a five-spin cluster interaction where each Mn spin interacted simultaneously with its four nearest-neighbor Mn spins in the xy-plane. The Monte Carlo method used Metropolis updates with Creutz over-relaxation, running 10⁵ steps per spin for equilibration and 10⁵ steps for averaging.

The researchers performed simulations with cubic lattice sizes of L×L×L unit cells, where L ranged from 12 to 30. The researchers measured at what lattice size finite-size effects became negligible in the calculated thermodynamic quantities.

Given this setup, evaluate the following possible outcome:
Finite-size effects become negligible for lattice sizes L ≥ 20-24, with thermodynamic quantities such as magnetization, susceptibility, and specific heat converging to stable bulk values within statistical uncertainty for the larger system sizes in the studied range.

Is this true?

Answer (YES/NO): YES